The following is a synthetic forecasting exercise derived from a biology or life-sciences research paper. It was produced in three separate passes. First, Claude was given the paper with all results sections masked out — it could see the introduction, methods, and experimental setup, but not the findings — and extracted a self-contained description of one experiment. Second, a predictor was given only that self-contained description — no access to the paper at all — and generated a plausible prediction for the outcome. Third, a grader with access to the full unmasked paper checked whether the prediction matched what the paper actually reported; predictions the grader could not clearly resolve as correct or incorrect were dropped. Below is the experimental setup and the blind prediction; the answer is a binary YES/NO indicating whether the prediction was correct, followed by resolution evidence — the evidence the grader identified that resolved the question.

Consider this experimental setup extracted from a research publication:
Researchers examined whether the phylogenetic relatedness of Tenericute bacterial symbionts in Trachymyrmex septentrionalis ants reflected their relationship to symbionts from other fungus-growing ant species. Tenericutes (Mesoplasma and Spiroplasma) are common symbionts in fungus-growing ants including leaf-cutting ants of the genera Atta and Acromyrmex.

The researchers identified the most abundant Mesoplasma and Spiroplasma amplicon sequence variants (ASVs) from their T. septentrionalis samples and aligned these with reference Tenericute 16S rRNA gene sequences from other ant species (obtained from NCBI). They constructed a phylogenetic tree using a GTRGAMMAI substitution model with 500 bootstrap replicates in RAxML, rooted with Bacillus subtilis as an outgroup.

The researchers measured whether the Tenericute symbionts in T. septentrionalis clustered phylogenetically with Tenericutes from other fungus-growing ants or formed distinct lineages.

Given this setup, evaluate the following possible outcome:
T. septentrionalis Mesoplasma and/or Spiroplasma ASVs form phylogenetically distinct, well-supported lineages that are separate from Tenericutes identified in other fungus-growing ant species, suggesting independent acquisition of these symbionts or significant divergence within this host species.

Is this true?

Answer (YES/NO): NO